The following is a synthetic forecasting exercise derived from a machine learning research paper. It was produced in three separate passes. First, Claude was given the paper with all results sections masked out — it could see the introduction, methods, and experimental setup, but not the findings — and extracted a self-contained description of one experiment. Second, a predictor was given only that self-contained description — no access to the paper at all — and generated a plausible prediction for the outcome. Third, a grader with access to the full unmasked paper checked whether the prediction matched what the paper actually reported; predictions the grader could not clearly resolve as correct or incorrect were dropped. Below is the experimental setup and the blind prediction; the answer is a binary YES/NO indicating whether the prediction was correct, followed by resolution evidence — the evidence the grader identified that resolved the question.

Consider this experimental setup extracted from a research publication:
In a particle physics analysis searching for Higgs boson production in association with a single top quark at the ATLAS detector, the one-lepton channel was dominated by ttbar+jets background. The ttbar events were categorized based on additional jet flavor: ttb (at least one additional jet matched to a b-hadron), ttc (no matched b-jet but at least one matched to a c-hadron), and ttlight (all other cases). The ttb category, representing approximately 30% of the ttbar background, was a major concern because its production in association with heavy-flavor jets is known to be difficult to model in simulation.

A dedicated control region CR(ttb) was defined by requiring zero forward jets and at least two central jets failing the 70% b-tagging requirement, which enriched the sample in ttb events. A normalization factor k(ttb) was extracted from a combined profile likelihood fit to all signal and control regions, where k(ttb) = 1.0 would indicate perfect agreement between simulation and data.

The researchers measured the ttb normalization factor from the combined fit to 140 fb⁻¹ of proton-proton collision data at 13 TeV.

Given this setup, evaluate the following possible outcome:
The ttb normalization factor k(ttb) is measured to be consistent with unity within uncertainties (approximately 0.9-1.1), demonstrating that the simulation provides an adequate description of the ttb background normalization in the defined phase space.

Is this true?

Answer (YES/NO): NO